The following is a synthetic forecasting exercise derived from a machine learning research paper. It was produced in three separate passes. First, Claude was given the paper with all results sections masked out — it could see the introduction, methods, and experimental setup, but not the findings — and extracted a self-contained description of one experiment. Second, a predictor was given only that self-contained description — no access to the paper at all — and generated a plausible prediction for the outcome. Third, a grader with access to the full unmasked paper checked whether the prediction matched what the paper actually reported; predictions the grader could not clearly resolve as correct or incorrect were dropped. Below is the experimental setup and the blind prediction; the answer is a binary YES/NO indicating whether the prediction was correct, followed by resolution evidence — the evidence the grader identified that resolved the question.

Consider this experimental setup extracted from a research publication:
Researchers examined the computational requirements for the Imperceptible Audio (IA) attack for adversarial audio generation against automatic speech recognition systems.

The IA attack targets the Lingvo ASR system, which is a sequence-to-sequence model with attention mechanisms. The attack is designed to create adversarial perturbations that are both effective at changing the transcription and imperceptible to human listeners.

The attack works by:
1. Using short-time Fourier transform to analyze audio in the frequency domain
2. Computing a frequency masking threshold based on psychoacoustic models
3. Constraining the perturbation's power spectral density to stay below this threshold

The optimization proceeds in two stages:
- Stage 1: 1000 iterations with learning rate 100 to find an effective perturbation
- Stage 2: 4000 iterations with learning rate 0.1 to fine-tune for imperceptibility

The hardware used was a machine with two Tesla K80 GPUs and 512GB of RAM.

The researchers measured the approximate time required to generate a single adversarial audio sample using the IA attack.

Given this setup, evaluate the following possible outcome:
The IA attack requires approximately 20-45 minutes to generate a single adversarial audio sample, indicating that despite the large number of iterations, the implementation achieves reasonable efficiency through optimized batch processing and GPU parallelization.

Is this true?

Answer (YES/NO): NO